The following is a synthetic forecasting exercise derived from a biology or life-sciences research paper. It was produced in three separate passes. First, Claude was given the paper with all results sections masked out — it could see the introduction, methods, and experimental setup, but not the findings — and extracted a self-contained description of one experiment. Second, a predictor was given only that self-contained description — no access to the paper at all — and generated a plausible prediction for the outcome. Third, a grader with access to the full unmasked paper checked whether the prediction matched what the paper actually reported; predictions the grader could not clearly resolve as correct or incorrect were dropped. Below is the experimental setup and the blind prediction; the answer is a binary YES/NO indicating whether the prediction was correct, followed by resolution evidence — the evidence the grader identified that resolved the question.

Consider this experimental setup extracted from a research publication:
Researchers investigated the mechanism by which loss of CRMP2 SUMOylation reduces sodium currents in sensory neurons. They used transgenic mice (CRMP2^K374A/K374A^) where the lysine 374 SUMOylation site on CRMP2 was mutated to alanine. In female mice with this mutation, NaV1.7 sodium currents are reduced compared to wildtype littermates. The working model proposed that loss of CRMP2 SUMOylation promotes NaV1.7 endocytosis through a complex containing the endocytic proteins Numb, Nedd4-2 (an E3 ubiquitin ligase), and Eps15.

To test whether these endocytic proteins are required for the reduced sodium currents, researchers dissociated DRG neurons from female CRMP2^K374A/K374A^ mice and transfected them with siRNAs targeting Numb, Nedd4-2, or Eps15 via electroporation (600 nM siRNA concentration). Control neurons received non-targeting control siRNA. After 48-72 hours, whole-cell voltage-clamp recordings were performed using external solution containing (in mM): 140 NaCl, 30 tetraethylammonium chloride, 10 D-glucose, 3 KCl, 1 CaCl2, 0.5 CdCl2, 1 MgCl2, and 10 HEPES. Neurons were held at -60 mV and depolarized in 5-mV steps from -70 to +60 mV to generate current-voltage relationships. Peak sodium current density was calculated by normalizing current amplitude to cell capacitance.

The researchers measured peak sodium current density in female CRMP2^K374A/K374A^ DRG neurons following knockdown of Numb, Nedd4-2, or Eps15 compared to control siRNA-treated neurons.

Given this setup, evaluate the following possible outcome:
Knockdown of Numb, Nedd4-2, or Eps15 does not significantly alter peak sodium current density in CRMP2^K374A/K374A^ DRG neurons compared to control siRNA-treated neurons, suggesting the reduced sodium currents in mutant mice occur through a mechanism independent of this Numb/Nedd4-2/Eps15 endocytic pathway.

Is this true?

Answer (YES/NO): NO